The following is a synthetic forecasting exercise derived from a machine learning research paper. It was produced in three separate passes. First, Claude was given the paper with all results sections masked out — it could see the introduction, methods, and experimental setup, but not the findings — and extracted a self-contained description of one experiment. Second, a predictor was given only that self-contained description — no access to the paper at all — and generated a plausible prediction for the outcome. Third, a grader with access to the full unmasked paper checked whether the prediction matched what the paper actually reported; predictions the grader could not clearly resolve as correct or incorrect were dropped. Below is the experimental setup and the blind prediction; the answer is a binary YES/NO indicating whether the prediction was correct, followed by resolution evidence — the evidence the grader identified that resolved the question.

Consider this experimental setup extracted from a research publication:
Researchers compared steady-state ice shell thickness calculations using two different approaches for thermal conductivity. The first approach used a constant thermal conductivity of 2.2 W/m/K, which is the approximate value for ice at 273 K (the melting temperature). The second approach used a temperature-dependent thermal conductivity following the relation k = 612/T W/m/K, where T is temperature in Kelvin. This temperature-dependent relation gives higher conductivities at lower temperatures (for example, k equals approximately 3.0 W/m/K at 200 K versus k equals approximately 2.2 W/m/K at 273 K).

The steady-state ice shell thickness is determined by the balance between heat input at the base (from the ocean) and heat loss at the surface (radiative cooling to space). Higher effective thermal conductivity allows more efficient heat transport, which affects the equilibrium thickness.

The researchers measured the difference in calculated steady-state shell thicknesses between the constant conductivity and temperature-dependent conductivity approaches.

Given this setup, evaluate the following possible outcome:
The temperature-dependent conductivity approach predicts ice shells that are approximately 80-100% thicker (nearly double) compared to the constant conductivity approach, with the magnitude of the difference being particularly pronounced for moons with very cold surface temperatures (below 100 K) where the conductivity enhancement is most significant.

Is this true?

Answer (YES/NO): NO